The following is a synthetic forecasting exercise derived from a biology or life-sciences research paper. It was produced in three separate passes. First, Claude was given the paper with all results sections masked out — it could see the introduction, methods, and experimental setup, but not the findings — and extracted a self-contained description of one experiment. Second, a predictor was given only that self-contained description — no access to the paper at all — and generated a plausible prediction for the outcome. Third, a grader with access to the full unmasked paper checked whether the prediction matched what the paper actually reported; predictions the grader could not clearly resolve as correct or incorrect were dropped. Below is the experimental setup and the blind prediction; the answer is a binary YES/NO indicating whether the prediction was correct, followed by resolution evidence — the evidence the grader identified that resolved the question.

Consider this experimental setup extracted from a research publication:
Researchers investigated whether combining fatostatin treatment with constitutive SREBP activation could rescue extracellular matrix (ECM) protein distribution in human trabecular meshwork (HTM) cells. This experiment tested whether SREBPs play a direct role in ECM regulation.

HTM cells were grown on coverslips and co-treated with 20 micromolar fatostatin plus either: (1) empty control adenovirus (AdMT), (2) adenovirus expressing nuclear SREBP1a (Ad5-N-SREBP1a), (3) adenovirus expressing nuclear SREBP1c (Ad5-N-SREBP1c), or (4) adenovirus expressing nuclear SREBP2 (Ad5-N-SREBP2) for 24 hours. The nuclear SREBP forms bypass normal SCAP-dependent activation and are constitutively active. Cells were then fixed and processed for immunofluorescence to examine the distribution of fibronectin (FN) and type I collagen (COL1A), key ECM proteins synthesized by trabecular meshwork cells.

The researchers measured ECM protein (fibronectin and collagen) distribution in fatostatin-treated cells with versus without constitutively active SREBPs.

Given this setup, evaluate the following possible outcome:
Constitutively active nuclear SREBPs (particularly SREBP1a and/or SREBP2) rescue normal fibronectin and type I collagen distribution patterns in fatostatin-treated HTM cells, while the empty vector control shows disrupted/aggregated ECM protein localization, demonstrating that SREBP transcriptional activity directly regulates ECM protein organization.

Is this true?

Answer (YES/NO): NO